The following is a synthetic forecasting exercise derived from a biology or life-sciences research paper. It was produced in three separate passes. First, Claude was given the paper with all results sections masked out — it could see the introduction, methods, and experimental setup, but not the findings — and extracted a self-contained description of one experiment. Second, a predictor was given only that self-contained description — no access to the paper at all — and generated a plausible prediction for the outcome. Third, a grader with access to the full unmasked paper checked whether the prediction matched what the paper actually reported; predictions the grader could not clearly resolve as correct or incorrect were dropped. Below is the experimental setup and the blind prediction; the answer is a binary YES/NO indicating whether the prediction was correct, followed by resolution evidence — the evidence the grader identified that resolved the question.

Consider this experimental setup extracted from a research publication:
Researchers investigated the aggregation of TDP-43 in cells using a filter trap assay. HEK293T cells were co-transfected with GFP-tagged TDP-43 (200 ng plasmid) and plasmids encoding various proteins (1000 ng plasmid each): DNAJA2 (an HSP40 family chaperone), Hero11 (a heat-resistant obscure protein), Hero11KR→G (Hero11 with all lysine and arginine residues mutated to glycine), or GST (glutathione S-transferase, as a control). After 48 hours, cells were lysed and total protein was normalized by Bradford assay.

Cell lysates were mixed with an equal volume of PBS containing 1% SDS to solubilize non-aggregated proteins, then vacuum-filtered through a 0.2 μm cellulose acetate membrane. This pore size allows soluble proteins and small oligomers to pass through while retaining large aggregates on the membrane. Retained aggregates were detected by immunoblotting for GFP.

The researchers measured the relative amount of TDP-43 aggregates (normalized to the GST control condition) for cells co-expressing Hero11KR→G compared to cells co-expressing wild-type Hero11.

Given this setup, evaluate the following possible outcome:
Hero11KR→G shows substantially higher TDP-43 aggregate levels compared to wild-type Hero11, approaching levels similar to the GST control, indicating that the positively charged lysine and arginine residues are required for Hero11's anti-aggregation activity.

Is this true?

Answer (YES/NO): YES